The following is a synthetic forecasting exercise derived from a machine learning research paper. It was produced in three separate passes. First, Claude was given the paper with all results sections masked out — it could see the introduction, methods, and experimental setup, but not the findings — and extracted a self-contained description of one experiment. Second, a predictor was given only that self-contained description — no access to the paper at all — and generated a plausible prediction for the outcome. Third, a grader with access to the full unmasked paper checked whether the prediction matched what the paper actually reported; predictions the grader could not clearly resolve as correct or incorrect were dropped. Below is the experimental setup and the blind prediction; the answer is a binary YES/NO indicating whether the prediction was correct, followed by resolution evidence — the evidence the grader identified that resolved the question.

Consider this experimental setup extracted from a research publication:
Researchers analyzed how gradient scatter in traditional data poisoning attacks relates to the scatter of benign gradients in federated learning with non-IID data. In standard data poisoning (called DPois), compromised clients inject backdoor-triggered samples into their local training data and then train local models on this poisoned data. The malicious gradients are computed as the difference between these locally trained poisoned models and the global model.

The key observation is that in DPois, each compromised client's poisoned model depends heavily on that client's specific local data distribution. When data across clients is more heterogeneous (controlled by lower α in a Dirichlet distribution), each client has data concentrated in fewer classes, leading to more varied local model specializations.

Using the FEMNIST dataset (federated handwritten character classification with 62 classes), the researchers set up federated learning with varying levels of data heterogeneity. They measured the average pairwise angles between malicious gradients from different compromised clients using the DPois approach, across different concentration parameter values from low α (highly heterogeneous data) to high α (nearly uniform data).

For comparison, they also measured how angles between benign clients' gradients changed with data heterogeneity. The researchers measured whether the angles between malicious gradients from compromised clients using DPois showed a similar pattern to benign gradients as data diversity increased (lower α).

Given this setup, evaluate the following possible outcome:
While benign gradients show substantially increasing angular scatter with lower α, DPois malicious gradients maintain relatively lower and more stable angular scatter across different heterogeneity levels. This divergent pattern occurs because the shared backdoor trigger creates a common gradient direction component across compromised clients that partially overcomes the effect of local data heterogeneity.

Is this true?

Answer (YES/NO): NO